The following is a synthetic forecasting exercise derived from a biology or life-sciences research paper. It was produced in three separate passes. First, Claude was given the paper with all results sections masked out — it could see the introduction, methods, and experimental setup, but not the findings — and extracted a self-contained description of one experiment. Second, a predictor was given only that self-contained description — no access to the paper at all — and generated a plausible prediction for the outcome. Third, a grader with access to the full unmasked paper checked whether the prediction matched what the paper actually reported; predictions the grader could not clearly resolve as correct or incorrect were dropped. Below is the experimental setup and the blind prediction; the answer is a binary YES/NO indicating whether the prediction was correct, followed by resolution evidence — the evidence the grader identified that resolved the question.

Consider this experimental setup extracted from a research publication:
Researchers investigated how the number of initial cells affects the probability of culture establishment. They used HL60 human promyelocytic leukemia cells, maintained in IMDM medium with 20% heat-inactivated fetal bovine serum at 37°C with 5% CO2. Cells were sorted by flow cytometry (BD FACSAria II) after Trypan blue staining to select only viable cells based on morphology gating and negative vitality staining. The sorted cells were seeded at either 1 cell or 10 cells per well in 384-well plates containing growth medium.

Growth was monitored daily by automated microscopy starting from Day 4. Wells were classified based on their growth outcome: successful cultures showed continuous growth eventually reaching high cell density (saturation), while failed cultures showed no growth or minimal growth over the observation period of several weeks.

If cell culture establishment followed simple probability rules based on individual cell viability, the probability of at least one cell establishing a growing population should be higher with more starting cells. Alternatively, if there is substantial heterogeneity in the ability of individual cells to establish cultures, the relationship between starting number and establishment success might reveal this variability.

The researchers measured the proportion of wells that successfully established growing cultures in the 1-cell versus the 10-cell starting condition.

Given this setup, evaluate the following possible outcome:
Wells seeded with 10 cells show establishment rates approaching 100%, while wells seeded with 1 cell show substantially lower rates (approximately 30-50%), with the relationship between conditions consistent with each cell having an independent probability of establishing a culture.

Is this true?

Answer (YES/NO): NO